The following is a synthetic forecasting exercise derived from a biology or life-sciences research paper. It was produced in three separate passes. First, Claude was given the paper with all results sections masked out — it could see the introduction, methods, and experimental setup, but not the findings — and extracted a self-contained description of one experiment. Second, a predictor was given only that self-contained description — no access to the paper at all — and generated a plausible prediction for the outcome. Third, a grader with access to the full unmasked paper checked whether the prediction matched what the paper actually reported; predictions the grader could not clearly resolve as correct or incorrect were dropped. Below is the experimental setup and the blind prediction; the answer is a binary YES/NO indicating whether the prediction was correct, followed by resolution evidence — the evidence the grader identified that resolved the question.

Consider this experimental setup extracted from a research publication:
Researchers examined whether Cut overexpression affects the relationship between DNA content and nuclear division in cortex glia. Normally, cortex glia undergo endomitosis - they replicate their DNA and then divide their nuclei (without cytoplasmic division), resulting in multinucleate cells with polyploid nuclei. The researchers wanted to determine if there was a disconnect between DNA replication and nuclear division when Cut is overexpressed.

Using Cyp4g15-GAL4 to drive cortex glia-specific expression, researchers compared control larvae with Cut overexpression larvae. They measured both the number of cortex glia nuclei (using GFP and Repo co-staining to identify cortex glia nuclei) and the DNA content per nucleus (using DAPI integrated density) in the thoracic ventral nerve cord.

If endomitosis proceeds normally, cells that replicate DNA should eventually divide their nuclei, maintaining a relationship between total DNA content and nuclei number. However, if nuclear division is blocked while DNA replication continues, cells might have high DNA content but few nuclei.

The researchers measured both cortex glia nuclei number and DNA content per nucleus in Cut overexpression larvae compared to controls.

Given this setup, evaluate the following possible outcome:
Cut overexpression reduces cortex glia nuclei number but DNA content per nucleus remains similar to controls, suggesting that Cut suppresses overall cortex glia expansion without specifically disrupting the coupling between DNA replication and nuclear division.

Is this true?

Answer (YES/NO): NO